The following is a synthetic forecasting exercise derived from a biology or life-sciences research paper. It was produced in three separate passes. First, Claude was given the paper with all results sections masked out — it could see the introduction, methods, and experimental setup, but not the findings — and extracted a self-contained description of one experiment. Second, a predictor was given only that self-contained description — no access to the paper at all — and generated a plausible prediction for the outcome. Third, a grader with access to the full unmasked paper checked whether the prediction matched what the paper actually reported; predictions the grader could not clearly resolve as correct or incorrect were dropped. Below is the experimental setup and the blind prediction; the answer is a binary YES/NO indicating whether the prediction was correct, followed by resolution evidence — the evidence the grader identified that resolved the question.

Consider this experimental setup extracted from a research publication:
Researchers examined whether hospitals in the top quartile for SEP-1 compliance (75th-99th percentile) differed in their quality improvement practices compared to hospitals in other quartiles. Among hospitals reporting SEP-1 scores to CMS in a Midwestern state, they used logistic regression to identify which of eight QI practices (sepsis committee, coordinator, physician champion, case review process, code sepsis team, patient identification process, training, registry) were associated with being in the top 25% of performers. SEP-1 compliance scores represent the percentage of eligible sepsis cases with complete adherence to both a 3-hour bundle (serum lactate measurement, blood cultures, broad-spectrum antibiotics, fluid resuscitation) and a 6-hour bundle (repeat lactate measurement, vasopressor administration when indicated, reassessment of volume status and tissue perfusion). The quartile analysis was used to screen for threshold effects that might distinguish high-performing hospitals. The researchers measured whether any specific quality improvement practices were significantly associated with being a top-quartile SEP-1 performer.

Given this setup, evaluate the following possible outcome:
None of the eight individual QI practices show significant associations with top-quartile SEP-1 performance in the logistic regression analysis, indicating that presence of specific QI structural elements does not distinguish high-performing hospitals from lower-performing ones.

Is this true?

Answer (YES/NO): YES